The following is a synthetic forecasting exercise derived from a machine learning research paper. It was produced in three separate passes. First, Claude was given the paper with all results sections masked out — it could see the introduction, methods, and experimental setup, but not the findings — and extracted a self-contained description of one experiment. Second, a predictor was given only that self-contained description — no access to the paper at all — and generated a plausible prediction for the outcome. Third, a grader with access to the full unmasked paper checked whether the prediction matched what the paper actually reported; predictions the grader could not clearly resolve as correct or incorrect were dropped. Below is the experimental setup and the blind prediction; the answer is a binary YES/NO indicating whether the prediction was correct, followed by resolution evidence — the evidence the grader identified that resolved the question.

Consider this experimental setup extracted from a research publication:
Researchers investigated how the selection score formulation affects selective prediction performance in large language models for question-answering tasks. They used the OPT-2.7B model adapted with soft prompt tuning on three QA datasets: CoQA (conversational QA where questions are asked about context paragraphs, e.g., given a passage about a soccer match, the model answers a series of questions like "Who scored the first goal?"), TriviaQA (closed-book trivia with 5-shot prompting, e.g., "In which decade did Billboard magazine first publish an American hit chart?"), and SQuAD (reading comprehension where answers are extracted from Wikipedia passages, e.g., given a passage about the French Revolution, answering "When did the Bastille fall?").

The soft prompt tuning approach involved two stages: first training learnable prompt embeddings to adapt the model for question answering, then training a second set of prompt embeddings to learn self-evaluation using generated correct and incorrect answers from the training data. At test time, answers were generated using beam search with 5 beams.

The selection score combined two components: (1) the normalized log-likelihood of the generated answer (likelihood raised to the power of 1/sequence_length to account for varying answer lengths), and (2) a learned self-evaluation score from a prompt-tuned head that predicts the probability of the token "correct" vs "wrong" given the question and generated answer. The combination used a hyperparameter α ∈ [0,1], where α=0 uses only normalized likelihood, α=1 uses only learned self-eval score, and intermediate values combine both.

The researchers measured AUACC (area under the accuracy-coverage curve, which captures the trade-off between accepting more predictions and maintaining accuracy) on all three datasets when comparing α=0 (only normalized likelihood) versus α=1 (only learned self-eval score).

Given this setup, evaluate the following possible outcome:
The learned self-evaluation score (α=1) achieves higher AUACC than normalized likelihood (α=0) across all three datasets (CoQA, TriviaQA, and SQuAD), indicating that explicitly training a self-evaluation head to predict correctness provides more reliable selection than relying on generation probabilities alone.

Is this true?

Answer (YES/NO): NO